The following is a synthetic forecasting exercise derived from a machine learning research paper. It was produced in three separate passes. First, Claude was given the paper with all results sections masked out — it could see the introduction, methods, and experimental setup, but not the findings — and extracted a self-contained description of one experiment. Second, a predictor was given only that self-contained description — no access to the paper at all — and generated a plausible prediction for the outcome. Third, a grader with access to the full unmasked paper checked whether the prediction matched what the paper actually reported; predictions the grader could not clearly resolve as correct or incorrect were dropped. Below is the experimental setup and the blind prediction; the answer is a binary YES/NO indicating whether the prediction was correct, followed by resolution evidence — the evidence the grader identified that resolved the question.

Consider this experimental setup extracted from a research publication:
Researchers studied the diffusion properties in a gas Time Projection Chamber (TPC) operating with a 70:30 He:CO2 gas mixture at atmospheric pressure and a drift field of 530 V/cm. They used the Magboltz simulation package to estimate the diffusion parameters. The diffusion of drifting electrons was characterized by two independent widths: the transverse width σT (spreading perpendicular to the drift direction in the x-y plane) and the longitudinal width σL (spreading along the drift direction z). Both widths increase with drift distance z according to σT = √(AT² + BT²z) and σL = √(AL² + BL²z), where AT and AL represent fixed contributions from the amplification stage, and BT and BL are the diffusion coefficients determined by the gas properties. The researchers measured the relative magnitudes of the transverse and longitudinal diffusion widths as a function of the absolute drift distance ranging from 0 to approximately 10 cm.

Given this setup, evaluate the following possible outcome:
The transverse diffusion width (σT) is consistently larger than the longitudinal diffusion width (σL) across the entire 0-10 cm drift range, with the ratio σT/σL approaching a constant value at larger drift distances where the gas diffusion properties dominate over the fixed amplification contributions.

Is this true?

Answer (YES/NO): YES